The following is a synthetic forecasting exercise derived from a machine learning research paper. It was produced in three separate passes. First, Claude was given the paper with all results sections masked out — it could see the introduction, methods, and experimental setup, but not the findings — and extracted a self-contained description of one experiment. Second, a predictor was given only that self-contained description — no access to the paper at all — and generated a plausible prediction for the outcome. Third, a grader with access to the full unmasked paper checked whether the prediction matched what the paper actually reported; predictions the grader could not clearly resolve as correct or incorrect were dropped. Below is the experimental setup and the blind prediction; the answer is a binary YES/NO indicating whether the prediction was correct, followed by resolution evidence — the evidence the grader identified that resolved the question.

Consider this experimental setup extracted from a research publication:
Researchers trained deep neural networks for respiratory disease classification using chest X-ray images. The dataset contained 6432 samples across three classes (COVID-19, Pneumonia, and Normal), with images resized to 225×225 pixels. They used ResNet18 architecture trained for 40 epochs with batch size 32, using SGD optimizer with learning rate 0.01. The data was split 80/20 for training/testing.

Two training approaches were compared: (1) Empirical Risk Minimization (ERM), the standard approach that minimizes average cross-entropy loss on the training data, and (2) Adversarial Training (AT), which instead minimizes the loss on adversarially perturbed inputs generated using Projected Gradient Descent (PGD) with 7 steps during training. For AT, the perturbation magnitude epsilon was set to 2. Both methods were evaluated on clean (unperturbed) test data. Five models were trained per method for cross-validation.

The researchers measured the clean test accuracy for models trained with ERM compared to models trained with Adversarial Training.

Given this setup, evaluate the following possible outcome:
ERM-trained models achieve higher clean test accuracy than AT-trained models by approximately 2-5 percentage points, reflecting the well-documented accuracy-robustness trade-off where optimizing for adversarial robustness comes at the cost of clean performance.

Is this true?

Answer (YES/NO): NO